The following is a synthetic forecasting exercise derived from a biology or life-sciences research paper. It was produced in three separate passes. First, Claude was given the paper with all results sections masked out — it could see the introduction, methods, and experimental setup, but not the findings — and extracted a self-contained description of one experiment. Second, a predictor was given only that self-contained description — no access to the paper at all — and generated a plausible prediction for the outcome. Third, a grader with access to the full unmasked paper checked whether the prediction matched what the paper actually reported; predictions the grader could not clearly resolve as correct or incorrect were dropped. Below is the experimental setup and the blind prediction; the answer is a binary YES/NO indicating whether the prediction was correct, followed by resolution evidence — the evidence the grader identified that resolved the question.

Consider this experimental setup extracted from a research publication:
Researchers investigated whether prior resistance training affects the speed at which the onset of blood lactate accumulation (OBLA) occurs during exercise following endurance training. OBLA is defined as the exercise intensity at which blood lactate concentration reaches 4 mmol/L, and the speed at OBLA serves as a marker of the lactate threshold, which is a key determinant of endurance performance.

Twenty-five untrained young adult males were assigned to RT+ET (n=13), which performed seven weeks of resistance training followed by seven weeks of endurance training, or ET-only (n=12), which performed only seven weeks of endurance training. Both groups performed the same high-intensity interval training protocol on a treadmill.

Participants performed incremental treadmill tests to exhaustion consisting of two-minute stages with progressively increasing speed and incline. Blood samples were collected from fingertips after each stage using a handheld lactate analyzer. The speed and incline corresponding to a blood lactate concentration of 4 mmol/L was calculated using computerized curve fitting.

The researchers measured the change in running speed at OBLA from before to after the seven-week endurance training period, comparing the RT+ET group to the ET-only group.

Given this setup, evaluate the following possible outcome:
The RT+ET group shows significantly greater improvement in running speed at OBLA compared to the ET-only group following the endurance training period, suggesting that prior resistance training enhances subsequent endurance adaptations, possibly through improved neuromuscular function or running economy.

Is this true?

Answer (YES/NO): NO